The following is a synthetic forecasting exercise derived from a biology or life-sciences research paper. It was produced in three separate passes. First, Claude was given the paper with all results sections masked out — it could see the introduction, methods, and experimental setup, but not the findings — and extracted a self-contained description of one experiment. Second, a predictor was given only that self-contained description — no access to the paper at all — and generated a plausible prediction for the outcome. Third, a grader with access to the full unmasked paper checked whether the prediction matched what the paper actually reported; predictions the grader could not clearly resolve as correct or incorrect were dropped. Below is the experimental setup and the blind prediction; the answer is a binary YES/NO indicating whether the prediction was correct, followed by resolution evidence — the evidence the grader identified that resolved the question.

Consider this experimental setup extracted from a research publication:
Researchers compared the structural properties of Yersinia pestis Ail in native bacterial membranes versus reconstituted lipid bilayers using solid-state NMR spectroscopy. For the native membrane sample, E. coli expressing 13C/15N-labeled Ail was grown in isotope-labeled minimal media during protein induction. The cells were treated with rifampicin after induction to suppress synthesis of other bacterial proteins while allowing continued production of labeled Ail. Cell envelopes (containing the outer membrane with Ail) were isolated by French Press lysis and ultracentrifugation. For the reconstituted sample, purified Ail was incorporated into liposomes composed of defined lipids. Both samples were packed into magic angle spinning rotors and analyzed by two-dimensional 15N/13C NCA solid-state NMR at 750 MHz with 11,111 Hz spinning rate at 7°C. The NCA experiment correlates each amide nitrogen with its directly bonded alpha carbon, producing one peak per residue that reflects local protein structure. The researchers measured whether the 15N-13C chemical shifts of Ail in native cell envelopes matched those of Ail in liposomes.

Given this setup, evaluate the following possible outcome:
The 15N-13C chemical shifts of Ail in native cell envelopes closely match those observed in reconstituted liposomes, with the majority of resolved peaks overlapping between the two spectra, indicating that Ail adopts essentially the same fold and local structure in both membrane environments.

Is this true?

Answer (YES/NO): YES